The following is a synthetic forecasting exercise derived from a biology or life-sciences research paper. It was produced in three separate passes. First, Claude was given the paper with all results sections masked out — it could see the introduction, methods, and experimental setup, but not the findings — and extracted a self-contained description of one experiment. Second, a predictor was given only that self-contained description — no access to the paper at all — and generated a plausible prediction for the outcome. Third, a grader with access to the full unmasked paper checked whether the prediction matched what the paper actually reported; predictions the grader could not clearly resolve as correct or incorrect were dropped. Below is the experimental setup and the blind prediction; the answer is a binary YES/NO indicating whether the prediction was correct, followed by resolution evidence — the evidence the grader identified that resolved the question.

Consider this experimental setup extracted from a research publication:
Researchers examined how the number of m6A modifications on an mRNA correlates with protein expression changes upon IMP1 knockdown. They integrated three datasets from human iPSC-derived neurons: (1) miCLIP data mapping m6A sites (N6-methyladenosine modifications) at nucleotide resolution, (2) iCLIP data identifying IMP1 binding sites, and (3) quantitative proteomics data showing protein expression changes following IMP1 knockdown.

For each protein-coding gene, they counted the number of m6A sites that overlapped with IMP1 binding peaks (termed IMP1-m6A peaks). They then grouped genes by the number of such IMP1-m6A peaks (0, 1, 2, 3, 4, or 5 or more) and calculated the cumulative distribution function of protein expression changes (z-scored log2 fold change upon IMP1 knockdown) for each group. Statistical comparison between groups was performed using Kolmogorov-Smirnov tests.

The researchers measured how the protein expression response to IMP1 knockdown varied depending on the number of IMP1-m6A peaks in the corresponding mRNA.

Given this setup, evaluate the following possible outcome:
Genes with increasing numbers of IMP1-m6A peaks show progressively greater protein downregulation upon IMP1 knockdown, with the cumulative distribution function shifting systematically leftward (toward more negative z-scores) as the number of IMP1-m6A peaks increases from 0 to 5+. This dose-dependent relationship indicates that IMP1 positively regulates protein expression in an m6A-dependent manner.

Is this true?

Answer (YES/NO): YES